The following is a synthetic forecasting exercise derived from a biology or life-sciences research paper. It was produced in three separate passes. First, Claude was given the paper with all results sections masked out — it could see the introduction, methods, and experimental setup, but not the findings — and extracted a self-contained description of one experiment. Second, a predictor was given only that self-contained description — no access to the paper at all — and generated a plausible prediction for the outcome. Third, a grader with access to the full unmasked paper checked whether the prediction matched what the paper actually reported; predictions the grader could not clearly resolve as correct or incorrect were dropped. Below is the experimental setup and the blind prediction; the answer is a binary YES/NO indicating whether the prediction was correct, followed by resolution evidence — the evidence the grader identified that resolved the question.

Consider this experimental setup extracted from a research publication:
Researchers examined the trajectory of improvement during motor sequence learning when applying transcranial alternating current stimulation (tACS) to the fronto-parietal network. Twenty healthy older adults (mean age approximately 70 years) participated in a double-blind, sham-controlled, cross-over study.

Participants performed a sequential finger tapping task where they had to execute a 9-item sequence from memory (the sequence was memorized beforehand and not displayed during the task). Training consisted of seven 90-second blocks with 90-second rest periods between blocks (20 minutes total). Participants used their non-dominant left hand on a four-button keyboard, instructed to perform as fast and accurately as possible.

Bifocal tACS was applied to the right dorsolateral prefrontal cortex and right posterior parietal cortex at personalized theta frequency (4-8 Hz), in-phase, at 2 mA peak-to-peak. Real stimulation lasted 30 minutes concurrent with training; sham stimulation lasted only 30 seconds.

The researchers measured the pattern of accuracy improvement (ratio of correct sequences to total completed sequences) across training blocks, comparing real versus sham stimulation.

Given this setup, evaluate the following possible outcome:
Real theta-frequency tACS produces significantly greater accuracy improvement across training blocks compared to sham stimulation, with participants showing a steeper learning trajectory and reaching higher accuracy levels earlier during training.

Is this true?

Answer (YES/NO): YES